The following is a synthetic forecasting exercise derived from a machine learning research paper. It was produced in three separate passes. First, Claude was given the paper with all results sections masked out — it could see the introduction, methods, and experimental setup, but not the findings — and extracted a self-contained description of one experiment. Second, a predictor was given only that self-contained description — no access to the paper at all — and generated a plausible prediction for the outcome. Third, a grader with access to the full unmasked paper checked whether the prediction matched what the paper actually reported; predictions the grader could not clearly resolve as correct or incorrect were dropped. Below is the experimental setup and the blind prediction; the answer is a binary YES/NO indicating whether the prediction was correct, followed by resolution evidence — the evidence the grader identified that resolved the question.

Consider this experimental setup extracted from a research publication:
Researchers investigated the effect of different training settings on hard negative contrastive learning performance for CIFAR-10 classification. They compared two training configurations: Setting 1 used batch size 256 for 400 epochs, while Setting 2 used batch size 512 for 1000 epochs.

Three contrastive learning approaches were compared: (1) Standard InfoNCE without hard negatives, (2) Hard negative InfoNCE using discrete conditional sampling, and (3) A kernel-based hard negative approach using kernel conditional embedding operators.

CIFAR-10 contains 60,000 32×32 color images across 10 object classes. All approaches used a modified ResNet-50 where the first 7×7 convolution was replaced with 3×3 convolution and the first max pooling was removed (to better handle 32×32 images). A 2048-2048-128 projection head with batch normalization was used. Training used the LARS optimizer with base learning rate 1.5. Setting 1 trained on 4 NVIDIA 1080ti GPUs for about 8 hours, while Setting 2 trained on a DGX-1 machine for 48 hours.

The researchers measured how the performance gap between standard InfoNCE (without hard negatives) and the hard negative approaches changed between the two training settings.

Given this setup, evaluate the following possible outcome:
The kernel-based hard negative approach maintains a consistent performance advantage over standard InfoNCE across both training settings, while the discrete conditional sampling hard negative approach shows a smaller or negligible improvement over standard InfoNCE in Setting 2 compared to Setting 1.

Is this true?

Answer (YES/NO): NO